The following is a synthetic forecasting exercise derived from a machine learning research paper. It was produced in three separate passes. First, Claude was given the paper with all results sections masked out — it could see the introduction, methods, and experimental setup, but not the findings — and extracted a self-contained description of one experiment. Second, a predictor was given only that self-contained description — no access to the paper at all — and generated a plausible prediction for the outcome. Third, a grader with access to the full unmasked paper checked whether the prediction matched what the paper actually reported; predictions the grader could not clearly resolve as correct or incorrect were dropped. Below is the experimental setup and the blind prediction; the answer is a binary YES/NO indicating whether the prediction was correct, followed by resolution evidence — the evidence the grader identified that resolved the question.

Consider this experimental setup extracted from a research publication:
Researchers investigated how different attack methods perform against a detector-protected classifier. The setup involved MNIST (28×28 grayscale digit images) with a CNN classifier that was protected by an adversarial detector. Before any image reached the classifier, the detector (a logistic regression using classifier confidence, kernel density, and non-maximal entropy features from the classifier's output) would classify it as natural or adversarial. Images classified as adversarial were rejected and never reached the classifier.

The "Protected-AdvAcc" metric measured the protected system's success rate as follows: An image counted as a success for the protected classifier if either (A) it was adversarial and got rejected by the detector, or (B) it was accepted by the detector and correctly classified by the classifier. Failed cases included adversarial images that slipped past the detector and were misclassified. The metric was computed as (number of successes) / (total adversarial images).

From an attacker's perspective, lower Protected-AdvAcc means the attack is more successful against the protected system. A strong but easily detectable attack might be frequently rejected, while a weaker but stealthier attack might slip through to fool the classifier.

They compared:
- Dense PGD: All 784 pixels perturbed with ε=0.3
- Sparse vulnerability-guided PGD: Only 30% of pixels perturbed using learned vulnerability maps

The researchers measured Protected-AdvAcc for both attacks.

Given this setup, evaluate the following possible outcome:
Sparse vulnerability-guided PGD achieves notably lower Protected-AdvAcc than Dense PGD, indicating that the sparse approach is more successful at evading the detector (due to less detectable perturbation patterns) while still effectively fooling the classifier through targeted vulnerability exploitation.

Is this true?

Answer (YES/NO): YES